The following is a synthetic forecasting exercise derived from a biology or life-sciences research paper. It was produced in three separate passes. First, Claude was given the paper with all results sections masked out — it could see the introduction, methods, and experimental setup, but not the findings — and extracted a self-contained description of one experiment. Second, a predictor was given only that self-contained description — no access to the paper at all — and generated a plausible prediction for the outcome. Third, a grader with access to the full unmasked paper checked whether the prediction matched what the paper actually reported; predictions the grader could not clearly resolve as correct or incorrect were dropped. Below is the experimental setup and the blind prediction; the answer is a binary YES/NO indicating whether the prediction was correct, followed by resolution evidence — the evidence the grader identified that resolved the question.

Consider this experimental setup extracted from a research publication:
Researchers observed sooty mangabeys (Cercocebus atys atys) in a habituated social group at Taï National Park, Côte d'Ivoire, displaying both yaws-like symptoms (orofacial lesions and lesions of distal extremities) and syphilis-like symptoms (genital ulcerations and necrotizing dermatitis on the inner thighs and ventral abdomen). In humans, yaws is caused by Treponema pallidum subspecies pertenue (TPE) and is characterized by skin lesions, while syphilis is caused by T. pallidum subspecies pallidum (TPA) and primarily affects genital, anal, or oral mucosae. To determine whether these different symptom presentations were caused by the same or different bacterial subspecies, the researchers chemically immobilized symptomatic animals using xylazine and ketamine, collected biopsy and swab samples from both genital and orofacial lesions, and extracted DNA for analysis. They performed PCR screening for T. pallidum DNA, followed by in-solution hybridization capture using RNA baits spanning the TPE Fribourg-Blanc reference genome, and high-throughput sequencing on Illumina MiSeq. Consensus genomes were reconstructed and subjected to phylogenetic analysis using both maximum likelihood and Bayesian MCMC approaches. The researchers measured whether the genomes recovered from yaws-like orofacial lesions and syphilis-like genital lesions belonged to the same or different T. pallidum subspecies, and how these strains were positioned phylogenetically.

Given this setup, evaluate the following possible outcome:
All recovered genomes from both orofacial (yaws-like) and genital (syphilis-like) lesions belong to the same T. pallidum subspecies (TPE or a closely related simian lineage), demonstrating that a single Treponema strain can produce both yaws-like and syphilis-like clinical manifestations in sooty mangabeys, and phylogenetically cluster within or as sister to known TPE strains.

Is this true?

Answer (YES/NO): YES